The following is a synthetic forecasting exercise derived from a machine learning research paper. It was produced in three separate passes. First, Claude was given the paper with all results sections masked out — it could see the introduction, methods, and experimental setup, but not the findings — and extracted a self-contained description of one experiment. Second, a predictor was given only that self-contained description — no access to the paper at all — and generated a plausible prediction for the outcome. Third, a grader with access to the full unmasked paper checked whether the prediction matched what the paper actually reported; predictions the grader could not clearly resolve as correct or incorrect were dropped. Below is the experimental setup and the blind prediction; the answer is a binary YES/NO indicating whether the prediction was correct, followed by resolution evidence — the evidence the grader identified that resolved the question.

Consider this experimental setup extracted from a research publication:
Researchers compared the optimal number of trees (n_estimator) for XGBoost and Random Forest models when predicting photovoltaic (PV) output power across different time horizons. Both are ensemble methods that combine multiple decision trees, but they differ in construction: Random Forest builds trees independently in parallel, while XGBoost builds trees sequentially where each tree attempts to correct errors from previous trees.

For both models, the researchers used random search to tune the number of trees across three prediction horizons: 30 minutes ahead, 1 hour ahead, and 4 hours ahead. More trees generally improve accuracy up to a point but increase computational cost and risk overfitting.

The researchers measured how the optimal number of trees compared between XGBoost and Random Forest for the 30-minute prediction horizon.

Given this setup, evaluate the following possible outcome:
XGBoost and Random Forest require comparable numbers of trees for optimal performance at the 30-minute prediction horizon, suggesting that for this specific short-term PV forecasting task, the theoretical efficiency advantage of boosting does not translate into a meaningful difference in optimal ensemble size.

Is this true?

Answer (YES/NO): NO